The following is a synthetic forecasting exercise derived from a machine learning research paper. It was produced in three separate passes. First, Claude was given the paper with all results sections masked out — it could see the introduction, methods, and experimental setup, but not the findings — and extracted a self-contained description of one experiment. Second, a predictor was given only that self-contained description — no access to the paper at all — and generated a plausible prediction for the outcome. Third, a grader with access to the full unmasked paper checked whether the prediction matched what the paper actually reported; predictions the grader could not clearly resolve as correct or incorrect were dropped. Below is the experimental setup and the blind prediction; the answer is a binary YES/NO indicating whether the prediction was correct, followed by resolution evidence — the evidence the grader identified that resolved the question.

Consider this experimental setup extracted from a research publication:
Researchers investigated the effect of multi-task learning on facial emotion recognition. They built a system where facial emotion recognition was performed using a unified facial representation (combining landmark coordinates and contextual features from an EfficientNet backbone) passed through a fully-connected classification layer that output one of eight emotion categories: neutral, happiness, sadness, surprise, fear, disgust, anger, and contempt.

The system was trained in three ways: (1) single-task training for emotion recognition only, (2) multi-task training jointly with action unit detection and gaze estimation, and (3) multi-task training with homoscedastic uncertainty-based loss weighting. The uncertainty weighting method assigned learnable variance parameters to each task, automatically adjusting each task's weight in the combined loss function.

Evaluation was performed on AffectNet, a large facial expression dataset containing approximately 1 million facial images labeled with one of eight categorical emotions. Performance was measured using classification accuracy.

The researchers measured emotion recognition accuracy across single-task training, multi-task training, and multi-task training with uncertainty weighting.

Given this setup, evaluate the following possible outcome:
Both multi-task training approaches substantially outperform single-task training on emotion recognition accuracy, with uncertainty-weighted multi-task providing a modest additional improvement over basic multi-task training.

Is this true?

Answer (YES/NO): NO